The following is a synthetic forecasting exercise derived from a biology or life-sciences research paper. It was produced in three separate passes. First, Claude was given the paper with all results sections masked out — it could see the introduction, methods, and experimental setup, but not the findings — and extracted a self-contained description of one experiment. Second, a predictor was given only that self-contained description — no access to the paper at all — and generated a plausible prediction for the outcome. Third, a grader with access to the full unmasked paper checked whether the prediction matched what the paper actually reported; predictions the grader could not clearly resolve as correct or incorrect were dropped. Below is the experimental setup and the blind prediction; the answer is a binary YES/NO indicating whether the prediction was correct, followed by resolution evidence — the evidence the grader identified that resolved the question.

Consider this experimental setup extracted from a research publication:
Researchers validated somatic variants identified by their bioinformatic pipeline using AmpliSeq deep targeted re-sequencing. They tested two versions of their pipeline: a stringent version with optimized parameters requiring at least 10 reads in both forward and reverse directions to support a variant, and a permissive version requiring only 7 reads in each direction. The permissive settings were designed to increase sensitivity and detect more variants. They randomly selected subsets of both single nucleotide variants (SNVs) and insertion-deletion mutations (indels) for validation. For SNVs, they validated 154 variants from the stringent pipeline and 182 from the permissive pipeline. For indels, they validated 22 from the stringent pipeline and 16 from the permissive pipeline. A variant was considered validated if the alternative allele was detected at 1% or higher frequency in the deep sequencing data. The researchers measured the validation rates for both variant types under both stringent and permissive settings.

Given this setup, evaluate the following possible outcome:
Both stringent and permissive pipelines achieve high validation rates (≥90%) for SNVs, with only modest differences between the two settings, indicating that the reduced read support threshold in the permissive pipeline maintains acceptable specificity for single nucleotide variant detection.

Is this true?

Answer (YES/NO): NO